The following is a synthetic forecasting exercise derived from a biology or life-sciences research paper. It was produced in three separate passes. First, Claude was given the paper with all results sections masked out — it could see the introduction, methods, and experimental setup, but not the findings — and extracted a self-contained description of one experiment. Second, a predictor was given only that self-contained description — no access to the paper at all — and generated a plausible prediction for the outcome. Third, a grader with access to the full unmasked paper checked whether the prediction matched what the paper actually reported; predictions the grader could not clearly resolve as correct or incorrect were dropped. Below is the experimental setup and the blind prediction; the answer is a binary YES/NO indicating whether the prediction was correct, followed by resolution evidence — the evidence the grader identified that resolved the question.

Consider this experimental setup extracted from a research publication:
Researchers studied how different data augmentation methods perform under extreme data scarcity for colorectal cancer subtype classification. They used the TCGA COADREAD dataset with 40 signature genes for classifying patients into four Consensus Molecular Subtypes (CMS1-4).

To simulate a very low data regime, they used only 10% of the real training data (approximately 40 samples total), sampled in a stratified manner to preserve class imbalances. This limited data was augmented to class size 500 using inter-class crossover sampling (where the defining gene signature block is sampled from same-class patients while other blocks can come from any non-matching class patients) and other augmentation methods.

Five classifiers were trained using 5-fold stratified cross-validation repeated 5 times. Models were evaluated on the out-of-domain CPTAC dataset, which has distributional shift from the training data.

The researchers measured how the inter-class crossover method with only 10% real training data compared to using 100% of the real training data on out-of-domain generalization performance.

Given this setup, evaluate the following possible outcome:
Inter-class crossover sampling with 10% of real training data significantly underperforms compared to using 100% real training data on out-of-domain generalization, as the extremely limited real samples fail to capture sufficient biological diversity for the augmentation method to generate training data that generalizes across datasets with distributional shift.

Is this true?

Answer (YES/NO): NO